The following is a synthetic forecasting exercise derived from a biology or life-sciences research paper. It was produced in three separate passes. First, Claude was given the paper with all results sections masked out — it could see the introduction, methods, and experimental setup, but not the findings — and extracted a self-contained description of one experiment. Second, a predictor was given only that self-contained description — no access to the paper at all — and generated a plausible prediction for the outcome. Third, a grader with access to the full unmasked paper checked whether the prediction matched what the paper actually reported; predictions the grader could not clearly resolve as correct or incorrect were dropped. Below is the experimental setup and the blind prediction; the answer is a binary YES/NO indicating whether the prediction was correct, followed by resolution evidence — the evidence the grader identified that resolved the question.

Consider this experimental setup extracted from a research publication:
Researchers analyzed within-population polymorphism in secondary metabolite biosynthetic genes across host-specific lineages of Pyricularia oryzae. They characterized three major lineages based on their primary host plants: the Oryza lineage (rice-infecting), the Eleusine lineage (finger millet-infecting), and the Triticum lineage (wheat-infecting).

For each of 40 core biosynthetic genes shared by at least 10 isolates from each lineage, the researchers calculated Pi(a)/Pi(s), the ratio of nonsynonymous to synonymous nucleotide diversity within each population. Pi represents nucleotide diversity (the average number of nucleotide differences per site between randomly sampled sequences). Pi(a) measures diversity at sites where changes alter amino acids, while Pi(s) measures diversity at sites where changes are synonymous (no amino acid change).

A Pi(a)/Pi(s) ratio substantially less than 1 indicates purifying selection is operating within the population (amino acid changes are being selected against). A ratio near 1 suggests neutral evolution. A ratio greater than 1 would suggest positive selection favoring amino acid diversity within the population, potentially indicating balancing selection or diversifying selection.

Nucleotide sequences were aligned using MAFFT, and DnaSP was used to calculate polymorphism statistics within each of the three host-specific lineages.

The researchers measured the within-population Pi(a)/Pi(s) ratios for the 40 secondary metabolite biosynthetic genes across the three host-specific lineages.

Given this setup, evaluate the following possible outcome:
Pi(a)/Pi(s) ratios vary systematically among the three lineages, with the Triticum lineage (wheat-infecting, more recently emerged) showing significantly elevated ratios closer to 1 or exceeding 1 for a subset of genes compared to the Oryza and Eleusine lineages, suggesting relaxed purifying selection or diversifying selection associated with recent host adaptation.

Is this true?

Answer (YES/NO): NO